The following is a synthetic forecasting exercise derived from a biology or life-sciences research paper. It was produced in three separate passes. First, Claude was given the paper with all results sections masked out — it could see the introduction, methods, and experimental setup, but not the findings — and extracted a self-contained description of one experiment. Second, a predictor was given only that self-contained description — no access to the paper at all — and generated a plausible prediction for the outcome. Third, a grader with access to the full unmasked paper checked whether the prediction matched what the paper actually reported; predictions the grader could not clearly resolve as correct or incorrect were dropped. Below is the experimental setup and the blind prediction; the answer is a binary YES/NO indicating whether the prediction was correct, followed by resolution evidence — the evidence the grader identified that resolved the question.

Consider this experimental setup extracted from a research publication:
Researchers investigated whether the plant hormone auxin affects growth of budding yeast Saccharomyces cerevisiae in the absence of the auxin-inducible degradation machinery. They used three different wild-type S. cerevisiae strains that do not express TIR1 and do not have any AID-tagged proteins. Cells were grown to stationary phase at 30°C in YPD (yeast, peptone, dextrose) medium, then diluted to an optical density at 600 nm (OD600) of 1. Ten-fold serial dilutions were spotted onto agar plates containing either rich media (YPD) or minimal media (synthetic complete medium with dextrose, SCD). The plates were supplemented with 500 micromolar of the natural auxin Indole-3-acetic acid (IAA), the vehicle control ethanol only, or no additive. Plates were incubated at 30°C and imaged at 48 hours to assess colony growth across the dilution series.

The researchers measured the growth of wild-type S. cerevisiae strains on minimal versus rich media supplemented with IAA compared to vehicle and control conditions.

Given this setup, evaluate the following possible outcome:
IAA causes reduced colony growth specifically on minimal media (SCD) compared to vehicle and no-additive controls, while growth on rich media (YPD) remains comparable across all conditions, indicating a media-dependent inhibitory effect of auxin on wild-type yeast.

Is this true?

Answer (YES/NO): YES